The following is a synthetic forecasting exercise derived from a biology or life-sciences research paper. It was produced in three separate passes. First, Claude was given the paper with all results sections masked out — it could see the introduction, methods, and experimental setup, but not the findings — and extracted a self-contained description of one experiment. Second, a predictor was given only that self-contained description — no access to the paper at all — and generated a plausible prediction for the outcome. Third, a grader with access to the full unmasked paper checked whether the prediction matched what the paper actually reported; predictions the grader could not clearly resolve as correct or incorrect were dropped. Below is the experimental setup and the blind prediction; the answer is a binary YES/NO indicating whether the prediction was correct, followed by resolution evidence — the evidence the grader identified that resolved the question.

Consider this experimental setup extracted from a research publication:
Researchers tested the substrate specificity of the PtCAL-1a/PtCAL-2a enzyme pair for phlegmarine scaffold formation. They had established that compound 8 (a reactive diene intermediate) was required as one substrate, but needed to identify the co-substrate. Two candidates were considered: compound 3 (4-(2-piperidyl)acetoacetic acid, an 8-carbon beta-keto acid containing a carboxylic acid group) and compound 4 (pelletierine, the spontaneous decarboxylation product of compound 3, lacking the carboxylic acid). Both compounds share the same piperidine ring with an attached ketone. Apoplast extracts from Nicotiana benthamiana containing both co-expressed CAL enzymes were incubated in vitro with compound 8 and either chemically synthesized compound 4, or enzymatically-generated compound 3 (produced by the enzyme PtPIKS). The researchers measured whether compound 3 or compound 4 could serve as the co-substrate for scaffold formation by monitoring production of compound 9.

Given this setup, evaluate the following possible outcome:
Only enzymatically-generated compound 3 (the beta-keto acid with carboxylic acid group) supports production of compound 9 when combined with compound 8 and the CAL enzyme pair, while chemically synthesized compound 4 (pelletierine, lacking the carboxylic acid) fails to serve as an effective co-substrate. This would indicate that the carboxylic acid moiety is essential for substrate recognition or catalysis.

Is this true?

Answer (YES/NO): YES